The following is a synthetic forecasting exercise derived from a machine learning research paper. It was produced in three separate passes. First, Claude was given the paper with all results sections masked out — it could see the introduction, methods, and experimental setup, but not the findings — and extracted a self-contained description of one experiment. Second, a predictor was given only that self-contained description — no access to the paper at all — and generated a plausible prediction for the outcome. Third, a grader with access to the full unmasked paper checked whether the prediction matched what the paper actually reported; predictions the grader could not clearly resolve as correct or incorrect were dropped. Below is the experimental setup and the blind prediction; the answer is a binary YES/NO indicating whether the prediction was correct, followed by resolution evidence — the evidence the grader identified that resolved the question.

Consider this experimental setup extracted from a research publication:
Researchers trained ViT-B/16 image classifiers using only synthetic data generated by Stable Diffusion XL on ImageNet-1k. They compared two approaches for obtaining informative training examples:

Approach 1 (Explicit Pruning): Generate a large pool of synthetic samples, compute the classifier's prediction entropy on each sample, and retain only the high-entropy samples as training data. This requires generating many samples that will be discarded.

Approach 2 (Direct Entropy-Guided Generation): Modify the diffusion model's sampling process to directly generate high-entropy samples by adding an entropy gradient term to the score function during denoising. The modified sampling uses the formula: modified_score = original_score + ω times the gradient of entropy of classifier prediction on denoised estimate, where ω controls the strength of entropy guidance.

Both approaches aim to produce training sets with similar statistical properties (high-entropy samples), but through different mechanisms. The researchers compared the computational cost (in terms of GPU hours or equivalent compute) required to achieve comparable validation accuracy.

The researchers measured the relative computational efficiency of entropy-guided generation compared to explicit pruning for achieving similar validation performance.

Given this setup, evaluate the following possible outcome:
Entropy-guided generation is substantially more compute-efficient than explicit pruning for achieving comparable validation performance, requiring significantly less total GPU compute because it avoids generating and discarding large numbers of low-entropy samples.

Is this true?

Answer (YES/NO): YES